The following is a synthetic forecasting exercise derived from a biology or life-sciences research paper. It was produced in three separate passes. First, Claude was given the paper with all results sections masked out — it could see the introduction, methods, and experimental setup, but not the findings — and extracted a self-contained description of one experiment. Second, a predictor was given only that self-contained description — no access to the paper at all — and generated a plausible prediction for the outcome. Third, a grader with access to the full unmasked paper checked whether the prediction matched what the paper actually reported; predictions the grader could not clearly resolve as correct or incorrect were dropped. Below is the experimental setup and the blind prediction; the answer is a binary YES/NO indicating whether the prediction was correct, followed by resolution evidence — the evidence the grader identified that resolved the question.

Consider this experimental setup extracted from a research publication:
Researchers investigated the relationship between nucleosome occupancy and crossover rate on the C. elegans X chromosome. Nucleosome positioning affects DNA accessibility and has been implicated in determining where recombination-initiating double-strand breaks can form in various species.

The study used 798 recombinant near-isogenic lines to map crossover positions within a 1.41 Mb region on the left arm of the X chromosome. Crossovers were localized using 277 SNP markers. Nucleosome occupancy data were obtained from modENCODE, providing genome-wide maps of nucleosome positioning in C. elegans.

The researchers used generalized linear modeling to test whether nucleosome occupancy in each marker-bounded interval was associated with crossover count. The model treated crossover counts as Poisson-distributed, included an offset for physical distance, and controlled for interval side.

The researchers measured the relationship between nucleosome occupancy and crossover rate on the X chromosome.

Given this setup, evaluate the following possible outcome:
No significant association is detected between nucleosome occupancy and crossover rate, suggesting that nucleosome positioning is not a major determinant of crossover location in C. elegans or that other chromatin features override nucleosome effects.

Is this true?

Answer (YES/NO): NO